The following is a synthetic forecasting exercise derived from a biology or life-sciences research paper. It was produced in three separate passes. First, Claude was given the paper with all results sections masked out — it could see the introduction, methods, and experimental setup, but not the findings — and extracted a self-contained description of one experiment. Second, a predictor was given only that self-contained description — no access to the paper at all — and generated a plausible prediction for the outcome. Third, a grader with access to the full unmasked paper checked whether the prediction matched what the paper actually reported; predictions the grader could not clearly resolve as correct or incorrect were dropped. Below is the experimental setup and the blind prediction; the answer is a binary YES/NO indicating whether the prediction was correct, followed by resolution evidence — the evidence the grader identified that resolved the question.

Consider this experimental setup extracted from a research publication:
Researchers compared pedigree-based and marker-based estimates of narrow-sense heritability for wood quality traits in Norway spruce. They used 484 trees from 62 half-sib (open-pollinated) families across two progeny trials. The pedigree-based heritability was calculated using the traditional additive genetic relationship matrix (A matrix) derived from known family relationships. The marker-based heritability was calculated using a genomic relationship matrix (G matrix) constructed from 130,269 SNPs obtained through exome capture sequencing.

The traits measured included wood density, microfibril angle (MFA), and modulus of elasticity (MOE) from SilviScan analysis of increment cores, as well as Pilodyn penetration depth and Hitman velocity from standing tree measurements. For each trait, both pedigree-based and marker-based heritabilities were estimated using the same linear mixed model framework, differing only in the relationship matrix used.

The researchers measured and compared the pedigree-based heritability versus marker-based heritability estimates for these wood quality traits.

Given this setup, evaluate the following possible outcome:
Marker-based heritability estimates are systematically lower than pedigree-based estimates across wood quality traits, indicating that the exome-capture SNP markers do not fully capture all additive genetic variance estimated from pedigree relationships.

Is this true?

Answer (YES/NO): NO